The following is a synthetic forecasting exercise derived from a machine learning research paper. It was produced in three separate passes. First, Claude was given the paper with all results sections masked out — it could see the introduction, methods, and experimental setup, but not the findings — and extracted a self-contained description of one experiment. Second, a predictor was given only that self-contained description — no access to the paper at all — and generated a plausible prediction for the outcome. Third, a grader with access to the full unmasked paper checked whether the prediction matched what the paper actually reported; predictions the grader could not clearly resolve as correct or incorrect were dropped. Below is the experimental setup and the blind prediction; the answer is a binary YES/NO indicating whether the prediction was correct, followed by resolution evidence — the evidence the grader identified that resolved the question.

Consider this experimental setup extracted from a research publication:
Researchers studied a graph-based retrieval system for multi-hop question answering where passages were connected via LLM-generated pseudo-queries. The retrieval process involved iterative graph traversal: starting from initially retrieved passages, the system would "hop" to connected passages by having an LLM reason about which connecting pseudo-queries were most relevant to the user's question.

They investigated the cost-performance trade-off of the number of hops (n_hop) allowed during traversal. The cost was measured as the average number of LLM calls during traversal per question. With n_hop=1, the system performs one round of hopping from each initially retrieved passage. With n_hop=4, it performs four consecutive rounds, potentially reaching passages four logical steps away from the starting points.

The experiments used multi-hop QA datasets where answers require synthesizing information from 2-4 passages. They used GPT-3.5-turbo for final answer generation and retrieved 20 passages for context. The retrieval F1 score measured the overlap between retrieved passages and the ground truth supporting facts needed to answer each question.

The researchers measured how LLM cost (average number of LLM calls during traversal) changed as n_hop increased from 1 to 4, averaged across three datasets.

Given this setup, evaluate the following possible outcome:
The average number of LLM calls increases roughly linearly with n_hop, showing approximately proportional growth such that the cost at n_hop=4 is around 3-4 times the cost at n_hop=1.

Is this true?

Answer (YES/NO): NO